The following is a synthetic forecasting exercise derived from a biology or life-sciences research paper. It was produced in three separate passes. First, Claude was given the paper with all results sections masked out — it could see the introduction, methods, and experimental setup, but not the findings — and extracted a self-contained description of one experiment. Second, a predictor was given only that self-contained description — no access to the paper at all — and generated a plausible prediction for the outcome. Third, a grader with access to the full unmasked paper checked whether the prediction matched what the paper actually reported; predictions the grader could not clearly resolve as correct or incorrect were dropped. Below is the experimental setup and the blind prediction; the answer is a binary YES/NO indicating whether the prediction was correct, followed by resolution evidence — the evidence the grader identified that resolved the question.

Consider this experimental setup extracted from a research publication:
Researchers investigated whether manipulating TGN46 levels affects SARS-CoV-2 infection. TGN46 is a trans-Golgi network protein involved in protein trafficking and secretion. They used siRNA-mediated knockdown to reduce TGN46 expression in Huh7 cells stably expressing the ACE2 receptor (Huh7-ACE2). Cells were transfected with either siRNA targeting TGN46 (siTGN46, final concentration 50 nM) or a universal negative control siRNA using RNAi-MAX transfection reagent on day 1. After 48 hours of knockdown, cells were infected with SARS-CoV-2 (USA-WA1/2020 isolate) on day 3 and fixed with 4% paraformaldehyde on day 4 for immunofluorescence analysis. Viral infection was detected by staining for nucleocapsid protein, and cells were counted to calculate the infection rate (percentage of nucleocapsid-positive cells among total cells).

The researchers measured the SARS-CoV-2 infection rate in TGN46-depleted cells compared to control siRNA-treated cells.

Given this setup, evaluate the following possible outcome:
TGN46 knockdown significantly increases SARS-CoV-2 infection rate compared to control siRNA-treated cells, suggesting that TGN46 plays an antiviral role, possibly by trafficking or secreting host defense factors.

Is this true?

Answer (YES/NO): NO